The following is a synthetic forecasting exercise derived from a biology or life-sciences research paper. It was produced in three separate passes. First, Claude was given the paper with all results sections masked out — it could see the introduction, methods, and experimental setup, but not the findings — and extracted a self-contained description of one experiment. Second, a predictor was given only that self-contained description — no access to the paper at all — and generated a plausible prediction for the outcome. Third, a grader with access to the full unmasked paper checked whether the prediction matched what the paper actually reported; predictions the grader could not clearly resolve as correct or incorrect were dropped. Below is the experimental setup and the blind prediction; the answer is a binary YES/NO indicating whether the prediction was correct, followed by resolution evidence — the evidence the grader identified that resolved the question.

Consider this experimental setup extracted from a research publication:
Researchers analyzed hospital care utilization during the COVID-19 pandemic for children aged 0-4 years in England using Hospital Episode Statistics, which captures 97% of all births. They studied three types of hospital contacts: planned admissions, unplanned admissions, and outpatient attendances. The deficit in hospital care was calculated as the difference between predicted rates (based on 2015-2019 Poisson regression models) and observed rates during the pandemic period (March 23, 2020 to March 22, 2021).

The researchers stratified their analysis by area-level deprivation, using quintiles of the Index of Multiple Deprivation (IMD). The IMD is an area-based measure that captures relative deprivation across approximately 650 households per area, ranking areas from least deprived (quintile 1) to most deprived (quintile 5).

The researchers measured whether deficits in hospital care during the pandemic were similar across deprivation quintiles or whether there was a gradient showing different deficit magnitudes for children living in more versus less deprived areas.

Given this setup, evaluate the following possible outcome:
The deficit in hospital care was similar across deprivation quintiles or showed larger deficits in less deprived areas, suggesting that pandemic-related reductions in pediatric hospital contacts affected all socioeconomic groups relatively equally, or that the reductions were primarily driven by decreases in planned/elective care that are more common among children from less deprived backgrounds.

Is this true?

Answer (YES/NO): NO